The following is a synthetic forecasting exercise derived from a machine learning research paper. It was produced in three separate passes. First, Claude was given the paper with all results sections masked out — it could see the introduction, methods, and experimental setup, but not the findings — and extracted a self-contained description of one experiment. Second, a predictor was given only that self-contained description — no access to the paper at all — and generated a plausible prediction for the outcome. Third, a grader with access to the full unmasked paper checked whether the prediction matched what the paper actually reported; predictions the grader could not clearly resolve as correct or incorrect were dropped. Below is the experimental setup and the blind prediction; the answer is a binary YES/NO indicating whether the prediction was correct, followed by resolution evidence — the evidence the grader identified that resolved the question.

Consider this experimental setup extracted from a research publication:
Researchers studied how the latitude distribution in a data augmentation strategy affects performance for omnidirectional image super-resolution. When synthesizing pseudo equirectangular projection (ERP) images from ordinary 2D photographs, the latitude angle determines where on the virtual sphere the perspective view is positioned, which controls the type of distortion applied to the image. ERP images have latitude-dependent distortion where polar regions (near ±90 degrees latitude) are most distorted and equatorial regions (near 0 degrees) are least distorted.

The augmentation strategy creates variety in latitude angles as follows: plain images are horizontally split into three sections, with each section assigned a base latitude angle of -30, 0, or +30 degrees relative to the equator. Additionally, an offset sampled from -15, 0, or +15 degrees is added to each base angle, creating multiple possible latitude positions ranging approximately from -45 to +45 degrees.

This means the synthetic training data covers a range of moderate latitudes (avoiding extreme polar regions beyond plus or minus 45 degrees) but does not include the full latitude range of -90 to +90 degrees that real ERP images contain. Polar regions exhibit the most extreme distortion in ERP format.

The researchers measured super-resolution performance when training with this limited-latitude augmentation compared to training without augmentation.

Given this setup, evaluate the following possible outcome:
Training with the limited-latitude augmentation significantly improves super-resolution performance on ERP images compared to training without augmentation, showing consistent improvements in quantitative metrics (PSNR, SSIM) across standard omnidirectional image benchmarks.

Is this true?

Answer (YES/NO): YES